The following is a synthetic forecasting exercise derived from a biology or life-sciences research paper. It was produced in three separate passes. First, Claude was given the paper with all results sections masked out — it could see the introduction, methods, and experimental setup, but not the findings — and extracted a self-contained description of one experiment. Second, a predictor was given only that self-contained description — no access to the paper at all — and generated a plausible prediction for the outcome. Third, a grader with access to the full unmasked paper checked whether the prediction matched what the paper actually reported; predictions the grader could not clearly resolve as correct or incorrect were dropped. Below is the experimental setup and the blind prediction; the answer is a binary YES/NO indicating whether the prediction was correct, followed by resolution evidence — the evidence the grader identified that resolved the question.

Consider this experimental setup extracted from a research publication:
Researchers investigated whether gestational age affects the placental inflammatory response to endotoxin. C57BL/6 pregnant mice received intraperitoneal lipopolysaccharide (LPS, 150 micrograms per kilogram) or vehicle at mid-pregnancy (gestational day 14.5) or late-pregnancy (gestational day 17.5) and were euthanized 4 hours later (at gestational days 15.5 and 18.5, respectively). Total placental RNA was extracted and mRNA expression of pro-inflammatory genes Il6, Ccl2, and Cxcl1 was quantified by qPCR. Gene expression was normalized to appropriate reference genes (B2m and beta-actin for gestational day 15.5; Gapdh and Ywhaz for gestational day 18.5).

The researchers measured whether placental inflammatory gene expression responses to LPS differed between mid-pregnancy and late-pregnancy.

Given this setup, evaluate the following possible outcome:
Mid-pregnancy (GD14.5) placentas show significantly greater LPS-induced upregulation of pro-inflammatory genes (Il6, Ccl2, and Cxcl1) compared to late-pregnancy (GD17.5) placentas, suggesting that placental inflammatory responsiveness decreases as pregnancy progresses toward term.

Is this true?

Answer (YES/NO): NO